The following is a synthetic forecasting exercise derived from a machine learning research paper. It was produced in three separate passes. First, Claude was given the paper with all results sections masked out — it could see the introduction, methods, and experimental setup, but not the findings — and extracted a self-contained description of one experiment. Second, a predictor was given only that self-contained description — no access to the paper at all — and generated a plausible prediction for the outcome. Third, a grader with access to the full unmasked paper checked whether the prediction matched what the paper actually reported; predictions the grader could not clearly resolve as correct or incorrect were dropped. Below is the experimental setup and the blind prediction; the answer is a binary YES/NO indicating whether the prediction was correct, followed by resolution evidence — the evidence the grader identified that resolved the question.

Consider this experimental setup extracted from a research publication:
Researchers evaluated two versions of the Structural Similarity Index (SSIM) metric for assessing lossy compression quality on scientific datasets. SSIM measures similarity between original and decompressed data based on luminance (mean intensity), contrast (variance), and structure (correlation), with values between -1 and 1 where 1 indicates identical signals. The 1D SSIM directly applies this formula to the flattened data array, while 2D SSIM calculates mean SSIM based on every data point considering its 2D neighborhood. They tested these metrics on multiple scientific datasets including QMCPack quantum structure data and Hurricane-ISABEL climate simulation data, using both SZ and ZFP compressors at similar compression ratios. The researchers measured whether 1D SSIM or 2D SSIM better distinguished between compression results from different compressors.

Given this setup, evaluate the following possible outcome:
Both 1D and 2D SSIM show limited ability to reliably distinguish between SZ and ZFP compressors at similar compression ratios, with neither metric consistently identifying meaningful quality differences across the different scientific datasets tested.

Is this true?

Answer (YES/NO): NO